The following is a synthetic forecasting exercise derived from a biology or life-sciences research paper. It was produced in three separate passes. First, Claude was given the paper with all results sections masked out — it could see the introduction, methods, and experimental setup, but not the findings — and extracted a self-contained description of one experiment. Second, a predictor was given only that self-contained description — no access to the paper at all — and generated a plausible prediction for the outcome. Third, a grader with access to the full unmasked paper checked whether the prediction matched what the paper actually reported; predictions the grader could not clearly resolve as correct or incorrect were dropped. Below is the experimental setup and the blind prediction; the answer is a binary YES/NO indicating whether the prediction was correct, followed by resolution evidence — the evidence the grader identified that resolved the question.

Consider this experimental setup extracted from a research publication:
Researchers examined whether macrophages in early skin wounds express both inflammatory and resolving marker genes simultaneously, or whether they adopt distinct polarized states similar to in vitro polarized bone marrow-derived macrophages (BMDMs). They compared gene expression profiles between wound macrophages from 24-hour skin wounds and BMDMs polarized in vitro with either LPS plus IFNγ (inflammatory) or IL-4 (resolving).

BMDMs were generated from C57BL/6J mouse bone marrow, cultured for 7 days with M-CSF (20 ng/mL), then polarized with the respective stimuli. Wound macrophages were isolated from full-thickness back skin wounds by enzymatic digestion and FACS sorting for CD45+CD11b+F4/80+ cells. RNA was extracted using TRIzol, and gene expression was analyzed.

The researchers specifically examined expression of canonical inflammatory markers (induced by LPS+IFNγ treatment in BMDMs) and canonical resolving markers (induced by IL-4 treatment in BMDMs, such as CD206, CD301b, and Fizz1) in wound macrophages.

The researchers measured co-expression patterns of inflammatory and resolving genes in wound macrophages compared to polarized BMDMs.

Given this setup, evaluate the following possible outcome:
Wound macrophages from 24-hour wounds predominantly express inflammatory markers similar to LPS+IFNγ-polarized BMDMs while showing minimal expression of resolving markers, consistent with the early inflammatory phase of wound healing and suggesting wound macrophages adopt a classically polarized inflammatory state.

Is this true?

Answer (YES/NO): NO